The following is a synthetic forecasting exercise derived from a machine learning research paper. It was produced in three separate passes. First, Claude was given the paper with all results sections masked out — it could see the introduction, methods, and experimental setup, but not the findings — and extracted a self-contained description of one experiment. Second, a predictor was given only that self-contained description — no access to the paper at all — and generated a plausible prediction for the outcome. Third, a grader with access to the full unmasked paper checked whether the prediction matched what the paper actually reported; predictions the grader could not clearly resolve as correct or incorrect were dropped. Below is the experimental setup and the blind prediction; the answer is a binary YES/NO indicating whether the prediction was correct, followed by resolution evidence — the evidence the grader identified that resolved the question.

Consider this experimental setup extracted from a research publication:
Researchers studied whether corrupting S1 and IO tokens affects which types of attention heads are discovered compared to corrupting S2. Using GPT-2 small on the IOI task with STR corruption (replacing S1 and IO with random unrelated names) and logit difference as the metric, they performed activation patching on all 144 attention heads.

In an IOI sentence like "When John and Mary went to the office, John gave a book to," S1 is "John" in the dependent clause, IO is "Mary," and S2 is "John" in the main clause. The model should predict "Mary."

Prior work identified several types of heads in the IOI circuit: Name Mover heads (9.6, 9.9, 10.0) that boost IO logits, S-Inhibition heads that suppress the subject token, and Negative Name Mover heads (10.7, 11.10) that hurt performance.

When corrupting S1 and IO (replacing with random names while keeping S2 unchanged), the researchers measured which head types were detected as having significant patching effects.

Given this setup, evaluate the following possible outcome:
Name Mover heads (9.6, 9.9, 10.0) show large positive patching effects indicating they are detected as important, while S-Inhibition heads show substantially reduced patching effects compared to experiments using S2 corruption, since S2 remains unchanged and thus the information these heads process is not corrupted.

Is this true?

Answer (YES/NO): YES